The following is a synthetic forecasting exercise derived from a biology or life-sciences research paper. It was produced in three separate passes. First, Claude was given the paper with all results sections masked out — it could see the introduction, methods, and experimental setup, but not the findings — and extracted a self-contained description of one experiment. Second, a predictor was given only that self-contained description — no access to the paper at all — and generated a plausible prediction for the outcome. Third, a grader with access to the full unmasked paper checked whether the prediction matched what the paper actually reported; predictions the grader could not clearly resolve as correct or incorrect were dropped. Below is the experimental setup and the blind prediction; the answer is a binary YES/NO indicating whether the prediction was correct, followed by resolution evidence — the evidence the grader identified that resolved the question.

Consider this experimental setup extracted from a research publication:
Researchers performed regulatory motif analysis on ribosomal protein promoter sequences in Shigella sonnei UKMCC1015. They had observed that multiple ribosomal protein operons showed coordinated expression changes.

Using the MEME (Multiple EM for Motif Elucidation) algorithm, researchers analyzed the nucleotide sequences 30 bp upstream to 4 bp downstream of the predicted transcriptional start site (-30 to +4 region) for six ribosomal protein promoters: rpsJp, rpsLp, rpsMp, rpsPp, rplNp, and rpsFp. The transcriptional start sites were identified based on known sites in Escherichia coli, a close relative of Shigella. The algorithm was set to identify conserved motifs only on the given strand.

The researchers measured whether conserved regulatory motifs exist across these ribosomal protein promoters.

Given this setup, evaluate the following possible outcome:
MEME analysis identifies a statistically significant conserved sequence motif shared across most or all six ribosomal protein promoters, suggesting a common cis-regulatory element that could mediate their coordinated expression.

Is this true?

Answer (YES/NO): YES